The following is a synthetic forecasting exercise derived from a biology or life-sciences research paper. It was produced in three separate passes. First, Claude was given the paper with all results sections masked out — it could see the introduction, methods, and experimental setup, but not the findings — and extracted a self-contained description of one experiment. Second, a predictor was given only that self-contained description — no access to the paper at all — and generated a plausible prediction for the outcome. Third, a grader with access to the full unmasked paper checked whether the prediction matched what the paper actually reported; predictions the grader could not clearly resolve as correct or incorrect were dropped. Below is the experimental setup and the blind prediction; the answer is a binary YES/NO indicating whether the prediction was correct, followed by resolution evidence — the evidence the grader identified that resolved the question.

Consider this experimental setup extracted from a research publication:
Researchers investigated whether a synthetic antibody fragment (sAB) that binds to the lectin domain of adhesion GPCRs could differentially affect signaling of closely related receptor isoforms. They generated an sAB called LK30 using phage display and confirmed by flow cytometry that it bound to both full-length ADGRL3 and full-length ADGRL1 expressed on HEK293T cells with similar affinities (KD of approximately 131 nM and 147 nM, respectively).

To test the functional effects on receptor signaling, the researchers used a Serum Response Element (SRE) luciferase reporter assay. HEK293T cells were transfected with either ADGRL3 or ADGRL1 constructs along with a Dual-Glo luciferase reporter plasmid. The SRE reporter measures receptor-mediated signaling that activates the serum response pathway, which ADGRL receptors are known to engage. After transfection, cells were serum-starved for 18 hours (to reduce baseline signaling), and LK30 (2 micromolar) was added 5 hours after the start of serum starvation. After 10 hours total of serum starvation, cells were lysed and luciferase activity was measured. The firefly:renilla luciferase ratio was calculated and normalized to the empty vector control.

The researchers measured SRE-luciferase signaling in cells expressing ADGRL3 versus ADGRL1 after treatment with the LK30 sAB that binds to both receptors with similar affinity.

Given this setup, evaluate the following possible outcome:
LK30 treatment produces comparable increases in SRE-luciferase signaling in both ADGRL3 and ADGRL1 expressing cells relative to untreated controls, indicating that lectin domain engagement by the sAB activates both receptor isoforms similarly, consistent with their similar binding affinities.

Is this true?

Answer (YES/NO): NO